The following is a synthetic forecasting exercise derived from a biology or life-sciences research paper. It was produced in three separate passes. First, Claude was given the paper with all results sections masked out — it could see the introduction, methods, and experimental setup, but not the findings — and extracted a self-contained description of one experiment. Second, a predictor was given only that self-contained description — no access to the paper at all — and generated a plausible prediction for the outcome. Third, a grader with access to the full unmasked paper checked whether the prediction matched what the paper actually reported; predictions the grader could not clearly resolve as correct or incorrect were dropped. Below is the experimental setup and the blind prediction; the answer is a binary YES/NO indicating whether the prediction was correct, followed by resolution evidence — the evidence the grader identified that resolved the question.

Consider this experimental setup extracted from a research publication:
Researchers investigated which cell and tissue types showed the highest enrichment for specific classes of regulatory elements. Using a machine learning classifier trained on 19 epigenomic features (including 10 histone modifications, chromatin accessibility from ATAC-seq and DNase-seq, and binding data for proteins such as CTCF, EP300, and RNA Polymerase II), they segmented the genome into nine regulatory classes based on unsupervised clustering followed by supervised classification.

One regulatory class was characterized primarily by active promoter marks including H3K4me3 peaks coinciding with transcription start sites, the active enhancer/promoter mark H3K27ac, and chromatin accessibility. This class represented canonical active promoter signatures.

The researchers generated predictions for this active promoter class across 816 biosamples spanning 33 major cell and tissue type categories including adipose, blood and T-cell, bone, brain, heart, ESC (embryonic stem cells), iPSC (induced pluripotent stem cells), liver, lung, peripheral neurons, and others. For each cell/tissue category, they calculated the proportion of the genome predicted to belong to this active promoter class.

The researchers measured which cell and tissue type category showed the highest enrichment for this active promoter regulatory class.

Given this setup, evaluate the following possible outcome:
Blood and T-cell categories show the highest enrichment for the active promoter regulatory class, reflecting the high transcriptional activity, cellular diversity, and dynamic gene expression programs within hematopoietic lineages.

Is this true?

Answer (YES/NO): NO